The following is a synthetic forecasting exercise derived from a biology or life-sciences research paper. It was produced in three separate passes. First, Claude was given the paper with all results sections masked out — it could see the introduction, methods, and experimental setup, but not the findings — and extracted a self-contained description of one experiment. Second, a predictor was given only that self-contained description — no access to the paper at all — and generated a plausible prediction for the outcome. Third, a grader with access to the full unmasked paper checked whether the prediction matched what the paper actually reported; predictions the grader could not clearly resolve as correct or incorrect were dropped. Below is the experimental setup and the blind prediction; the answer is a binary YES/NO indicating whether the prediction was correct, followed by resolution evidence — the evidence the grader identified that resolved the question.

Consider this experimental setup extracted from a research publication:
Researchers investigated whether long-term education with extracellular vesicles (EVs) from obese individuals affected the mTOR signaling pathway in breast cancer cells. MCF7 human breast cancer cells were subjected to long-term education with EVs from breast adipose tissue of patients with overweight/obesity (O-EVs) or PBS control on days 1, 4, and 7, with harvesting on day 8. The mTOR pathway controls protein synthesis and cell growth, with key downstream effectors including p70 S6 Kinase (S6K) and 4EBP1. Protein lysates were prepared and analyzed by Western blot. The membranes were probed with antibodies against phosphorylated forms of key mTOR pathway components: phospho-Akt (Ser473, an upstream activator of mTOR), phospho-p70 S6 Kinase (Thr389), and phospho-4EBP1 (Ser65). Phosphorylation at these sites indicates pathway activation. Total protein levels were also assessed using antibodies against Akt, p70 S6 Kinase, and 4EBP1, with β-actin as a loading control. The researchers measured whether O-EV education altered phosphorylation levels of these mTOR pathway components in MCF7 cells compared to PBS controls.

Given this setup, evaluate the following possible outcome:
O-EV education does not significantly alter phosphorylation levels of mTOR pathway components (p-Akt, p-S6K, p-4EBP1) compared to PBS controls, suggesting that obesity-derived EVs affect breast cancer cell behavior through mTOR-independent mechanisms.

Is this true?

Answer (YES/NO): NO